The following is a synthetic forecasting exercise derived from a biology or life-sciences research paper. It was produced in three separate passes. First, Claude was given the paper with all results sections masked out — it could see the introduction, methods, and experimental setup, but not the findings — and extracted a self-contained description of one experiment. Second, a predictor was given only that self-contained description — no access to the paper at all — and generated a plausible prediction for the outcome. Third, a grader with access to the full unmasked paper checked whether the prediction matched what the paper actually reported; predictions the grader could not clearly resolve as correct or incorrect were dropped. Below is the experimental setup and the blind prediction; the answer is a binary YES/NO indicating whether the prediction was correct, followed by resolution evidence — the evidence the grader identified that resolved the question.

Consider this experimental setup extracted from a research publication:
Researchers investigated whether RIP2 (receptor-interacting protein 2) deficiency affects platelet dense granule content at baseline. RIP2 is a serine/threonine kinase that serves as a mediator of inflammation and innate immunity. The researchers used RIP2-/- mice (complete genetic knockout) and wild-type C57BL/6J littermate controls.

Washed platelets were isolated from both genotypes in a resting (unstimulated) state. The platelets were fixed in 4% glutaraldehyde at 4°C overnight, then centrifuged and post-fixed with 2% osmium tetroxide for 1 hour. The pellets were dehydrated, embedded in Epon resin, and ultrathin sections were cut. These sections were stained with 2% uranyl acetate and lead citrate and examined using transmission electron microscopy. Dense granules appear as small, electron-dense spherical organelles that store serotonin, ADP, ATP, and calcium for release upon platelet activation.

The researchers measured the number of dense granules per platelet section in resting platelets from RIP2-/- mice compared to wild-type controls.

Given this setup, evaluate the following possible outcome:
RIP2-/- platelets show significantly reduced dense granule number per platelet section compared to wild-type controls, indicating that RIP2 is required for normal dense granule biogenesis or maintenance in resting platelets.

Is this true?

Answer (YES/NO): NO